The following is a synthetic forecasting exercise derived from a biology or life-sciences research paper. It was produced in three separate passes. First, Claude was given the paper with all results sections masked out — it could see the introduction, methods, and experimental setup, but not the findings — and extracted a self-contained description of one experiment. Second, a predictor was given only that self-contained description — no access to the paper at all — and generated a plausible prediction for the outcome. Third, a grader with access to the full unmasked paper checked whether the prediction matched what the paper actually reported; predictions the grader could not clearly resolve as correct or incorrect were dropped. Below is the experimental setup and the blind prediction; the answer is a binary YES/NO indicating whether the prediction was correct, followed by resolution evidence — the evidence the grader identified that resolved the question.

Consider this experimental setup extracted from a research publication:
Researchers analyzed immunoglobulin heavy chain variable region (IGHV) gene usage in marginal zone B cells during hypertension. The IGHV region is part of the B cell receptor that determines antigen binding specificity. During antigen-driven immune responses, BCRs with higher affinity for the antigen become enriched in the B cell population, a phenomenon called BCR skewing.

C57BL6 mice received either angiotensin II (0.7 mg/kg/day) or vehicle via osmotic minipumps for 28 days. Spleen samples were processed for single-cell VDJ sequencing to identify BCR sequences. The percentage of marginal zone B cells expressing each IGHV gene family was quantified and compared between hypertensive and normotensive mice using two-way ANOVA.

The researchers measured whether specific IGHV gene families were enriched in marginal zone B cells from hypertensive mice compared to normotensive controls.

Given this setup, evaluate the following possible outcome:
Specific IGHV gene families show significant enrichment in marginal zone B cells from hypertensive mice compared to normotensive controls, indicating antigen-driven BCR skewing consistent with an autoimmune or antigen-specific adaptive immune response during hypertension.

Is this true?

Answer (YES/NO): YES